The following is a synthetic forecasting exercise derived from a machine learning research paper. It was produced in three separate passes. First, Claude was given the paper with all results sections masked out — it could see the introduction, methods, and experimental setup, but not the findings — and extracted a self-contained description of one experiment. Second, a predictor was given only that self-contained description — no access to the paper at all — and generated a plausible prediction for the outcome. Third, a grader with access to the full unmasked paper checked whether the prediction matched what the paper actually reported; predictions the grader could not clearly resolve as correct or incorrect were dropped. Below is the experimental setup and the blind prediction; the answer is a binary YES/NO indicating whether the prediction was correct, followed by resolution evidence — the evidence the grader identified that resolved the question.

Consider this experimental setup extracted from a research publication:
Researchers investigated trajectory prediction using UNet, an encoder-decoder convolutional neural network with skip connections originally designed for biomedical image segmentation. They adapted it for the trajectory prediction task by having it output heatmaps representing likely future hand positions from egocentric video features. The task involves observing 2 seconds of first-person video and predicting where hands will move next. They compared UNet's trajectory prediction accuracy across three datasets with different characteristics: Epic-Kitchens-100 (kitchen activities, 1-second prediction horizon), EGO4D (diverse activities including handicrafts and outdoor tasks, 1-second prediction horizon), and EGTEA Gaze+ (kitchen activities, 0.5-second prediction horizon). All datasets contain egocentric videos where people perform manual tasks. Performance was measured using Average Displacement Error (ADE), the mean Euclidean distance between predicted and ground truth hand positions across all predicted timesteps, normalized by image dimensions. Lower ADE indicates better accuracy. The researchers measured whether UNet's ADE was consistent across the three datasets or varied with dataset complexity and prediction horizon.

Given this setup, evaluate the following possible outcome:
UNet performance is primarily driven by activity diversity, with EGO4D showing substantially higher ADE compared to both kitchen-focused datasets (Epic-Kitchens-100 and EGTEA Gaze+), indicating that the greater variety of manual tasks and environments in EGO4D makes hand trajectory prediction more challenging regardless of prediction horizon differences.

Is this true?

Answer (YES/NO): NO